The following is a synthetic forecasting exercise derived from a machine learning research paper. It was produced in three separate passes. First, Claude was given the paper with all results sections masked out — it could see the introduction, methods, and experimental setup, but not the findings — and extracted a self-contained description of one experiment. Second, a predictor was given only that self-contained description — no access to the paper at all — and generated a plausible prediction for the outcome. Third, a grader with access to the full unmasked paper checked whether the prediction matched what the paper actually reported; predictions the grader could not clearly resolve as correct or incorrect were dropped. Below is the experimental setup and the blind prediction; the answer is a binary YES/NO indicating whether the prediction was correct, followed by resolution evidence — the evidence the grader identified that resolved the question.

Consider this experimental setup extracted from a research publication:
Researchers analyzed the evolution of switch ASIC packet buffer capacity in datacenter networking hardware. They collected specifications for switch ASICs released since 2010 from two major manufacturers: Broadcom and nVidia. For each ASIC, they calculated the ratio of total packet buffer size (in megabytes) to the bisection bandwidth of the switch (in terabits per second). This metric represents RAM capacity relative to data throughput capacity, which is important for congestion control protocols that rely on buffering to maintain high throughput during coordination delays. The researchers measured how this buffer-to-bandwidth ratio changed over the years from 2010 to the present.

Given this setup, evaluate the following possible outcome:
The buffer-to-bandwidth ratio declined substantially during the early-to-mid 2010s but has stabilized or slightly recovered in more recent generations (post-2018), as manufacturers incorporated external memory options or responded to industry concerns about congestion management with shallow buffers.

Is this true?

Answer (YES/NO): NO